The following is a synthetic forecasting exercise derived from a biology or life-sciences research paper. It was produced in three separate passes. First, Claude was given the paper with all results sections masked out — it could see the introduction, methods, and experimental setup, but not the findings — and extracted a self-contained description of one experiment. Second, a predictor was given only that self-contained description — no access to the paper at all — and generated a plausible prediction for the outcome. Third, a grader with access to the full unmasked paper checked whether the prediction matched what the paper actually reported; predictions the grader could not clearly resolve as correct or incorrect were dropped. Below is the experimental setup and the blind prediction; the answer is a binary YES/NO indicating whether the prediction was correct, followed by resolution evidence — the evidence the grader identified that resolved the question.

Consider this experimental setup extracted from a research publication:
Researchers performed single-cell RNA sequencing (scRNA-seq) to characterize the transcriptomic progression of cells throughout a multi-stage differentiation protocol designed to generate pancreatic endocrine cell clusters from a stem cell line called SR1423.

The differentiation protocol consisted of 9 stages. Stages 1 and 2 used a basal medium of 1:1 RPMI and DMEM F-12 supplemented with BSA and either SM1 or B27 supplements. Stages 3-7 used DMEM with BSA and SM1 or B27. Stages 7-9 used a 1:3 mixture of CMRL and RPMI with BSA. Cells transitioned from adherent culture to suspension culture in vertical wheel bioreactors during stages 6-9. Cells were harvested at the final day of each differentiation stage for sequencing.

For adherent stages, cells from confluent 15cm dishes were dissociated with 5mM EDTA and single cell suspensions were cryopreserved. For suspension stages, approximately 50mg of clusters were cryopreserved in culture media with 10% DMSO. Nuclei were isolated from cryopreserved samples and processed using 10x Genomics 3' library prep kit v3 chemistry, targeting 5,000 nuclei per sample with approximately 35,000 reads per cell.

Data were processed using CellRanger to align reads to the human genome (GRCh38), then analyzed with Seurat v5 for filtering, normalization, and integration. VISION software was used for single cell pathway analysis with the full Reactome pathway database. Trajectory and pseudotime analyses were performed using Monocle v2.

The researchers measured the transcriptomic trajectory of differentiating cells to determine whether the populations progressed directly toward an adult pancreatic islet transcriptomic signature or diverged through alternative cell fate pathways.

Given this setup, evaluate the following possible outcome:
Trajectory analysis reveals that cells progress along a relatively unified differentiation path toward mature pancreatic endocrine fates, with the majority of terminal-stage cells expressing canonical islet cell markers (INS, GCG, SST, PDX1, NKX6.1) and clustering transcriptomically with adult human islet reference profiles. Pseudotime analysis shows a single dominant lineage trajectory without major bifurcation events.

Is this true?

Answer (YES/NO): NO